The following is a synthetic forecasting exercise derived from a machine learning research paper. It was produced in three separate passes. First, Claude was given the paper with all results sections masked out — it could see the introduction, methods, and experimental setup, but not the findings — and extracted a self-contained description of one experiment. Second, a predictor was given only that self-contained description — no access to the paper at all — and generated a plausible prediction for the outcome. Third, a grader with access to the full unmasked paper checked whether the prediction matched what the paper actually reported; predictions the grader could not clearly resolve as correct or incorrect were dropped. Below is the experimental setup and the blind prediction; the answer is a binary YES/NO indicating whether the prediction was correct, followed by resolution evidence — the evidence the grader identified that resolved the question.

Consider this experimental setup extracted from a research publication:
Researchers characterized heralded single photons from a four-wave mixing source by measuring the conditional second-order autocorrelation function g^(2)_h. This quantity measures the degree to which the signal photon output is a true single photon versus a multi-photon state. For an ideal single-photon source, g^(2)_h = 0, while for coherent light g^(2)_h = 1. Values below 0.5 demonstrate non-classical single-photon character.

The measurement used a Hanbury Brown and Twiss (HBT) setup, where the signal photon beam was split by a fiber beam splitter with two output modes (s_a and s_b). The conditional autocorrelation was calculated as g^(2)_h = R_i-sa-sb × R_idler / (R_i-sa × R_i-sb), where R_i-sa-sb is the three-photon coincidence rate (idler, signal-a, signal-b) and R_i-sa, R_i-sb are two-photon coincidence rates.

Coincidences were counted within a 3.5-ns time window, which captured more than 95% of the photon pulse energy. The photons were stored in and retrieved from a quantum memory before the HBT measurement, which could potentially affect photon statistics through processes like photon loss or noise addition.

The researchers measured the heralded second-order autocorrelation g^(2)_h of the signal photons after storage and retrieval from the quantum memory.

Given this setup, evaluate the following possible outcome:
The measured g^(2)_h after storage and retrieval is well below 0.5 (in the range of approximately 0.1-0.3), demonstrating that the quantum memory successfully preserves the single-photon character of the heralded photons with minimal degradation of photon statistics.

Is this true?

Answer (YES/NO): NO